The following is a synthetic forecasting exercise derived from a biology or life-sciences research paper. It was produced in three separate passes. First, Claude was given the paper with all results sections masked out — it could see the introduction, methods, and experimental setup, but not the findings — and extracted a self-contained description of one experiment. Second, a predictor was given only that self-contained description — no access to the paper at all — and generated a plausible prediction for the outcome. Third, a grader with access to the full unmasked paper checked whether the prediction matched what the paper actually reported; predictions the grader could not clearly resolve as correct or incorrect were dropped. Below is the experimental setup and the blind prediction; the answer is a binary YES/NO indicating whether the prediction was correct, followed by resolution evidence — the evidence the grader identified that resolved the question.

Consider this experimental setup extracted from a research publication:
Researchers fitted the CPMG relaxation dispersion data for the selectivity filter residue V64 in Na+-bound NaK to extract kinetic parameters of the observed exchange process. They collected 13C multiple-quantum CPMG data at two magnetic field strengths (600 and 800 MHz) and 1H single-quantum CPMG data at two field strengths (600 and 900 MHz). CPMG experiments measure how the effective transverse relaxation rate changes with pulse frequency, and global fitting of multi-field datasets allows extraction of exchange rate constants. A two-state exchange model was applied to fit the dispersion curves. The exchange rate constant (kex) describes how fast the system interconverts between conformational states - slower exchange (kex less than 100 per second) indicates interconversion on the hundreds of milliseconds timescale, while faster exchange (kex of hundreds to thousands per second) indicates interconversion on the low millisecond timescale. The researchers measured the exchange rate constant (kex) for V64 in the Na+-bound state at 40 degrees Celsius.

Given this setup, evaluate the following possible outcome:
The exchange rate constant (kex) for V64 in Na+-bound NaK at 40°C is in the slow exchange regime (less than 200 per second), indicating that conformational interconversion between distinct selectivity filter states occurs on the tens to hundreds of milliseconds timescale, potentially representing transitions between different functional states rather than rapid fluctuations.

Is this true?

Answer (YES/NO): NO